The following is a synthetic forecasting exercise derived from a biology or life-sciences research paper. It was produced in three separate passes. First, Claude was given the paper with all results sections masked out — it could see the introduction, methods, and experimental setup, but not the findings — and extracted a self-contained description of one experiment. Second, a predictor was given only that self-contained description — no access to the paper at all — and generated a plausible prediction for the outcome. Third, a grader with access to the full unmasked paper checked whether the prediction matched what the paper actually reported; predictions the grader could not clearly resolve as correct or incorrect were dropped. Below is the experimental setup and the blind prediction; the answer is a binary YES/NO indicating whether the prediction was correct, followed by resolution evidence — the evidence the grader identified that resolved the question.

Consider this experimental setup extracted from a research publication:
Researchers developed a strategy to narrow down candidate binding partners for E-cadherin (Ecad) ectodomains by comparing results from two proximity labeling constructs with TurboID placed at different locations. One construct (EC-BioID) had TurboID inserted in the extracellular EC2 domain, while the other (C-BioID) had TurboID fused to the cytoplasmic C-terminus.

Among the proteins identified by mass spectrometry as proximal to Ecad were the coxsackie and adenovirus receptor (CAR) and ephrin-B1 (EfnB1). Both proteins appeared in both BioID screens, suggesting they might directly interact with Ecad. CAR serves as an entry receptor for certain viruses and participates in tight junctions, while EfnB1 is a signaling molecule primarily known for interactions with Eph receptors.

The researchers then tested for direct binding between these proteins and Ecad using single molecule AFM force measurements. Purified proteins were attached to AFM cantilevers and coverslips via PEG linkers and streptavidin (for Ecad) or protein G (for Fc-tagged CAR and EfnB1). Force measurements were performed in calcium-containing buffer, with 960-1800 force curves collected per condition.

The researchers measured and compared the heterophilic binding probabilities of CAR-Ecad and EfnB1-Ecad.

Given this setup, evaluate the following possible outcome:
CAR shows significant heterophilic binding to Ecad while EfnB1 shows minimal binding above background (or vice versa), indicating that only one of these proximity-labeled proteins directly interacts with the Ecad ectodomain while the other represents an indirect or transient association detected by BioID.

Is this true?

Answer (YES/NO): YES